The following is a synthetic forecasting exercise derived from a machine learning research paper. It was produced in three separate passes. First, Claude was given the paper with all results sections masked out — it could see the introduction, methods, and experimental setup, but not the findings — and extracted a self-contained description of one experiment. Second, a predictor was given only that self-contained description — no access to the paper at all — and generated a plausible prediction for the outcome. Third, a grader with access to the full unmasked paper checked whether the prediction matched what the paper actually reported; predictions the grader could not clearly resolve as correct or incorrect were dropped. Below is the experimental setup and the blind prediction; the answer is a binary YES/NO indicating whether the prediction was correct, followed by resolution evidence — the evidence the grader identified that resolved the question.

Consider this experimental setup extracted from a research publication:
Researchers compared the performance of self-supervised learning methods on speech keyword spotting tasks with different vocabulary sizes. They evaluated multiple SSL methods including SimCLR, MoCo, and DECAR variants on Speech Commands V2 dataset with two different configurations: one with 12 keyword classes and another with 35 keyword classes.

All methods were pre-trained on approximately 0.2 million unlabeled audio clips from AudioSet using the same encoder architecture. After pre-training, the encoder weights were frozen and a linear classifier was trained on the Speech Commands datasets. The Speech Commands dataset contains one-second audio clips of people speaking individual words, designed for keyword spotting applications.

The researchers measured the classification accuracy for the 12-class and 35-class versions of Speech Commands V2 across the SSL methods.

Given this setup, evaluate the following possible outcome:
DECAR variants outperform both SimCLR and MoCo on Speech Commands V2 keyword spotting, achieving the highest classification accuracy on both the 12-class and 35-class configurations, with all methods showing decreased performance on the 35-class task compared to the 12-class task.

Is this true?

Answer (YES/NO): NO